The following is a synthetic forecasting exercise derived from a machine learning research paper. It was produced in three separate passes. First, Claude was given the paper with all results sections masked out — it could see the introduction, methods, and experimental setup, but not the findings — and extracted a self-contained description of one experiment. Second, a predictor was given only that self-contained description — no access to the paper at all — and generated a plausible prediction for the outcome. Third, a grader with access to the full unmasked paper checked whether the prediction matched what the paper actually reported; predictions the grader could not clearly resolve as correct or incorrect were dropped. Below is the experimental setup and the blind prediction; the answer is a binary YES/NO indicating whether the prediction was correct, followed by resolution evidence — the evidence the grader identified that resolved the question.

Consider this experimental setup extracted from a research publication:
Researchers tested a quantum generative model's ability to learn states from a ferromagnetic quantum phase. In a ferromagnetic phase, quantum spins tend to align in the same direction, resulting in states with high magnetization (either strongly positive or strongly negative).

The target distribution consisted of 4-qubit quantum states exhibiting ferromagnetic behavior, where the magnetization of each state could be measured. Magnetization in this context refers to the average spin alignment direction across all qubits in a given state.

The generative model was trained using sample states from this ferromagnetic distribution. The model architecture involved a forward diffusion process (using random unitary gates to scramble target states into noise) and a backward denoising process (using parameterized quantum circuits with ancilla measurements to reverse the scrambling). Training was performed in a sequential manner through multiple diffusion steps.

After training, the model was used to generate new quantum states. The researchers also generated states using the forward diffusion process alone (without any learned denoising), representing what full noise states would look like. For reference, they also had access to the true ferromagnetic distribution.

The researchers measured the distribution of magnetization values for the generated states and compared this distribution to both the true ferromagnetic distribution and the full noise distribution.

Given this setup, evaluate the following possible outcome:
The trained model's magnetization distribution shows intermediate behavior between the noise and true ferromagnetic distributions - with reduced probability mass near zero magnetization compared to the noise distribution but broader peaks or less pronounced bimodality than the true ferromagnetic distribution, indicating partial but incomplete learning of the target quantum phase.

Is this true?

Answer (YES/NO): NO